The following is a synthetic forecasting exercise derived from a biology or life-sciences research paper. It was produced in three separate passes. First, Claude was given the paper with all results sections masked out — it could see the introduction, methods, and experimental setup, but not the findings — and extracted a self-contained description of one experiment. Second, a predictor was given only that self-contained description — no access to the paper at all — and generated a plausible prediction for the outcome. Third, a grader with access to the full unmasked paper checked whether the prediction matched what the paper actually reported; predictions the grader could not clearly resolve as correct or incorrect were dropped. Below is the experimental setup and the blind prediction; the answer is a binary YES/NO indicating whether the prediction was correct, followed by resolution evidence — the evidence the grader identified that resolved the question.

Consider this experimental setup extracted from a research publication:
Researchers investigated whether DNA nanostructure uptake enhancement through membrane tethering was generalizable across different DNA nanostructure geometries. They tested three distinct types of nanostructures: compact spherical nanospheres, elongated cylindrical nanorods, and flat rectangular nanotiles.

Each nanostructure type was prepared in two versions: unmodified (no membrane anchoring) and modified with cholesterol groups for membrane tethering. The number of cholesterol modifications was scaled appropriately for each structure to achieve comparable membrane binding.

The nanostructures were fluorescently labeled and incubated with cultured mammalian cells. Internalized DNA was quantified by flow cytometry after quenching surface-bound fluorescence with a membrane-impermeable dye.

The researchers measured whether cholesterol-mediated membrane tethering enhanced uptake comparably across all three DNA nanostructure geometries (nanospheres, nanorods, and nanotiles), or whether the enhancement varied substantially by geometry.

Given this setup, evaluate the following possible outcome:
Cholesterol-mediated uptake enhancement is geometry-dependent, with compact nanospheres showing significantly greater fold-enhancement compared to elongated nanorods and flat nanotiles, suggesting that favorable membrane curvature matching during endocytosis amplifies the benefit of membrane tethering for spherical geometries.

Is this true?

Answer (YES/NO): NO